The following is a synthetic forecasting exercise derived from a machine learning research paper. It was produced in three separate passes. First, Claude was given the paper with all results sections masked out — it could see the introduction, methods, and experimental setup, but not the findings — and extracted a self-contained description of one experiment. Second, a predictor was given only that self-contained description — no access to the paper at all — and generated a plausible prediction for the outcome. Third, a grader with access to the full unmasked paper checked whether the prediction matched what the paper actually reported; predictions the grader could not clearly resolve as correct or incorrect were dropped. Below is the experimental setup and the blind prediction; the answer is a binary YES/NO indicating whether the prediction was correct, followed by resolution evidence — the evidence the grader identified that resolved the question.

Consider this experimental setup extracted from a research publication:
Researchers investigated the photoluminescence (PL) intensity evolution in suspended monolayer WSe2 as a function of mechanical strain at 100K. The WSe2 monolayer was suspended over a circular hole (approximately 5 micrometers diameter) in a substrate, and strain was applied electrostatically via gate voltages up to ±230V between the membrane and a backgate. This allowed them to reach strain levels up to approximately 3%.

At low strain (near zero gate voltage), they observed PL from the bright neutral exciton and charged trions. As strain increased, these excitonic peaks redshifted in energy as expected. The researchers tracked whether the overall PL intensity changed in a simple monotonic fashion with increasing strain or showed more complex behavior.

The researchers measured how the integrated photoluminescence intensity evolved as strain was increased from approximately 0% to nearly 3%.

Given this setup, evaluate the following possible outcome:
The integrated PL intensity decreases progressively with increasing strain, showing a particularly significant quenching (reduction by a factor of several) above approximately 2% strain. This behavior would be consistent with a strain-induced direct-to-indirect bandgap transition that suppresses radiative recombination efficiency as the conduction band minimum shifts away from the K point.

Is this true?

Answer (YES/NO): NO